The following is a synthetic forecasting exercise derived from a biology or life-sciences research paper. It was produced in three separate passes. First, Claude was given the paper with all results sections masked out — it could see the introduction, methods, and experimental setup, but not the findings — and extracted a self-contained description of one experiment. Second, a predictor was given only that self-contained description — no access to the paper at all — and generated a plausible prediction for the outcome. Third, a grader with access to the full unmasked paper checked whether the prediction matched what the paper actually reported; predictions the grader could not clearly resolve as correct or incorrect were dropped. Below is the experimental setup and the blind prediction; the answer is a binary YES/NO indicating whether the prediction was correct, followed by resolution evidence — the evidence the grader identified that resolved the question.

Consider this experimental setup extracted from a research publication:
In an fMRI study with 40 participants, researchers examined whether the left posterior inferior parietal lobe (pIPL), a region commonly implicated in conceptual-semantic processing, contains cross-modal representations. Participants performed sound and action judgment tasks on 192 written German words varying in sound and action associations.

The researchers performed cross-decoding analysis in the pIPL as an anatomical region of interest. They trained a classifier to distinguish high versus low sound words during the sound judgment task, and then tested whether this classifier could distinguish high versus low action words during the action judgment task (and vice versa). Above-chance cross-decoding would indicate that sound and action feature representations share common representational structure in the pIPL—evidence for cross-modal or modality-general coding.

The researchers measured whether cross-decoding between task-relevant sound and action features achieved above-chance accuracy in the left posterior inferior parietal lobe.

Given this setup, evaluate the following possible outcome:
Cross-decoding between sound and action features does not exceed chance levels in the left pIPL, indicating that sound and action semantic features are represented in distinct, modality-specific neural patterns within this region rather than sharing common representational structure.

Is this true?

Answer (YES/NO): NO